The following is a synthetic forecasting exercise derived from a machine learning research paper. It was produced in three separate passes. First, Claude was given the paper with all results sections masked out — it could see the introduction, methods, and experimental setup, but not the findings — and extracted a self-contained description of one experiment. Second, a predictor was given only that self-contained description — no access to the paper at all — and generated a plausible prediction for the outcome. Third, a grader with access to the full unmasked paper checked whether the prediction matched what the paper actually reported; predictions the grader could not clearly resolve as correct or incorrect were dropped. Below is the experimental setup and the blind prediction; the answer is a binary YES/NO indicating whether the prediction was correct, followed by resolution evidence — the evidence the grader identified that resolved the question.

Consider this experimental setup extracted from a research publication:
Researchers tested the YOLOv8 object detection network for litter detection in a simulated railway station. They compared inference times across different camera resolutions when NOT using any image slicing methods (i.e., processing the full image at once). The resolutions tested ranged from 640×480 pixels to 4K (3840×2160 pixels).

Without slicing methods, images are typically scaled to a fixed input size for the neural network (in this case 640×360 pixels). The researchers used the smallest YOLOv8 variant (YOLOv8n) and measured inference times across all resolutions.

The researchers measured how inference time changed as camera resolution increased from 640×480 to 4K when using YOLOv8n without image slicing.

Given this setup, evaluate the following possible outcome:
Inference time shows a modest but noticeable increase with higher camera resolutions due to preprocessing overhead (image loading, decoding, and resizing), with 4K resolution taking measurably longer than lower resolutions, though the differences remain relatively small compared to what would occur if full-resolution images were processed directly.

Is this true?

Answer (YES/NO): NO